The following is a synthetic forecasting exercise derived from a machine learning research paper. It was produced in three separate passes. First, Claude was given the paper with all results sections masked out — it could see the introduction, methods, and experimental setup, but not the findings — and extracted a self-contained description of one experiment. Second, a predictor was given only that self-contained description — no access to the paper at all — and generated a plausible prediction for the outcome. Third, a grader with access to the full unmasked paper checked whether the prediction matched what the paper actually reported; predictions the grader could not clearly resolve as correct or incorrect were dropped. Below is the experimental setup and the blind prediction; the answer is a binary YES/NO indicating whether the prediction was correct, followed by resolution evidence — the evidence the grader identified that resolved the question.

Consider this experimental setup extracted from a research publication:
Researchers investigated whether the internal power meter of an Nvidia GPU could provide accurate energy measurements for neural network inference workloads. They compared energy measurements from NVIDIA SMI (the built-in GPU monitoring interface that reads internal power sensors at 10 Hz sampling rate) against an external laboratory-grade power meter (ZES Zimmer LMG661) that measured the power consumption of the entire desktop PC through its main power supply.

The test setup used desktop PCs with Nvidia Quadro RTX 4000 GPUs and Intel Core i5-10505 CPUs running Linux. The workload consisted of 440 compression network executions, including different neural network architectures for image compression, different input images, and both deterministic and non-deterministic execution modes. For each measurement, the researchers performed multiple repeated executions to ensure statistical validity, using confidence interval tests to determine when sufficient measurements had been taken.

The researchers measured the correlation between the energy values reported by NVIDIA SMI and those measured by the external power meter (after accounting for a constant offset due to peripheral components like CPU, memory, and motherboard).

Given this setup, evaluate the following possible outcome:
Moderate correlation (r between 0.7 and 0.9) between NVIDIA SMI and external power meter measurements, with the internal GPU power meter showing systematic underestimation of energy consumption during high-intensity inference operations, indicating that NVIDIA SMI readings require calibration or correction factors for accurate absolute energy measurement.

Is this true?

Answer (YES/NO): NO